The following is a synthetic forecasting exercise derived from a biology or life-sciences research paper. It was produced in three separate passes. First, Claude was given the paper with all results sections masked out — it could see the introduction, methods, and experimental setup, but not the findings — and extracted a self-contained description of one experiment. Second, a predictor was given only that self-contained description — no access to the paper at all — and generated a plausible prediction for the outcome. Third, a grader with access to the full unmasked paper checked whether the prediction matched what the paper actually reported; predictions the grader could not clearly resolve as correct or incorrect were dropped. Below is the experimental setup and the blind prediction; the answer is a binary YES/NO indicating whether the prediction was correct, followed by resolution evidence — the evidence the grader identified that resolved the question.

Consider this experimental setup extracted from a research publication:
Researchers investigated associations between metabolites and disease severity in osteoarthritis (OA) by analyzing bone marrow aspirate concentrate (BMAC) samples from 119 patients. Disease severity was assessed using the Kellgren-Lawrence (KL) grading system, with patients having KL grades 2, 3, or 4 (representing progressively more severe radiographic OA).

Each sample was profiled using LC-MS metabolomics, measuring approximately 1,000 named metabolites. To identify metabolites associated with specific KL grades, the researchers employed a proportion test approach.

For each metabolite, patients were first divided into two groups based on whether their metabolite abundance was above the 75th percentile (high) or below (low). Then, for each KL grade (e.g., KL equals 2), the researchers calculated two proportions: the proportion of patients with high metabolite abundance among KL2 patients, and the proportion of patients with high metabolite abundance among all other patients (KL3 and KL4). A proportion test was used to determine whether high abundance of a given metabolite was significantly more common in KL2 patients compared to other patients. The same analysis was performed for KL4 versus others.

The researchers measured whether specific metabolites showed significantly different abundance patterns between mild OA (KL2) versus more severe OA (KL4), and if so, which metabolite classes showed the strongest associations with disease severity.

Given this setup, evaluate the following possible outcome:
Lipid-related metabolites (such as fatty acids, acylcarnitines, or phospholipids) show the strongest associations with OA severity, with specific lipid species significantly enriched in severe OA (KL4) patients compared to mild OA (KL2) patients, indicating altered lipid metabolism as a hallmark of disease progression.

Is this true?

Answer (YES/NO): YES